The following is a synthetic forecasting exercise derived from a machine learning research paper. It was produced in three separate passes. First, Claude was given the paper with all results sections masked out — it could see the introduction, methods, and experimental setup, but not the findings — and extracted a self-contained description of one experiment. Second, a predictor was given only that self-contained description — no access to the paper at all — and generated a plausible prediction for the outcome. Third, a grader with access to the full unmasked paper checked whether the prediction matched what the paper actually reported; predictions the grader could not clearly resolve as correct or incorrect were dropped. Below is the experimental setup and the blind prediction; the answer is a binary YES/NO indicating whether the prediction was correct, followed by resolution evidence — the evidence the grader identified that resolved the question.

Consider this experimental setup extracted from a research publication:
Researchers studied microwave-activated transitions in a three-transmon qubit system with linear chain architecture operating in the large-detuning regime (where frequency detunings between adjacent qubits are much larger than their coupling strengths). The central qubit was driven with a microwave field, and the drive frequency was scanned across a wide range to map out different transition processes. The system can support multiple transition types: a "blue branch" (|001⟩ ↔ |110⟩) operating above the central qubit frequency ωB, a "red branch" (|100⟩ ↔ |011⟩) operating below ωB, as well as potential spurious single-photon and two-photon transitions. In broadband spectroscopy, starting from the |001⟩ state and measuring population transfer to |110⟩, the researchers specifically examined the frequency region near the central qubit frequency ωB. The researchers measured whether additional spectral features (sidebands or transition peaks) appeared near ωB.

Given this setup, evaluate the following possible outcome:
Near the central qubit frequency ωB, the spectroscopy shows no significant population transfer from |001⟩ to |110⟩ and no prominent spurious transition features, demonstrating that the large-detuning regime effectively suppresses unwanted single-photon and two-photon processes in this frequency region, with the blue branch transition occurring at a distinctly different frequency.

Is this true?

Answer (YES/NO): NO